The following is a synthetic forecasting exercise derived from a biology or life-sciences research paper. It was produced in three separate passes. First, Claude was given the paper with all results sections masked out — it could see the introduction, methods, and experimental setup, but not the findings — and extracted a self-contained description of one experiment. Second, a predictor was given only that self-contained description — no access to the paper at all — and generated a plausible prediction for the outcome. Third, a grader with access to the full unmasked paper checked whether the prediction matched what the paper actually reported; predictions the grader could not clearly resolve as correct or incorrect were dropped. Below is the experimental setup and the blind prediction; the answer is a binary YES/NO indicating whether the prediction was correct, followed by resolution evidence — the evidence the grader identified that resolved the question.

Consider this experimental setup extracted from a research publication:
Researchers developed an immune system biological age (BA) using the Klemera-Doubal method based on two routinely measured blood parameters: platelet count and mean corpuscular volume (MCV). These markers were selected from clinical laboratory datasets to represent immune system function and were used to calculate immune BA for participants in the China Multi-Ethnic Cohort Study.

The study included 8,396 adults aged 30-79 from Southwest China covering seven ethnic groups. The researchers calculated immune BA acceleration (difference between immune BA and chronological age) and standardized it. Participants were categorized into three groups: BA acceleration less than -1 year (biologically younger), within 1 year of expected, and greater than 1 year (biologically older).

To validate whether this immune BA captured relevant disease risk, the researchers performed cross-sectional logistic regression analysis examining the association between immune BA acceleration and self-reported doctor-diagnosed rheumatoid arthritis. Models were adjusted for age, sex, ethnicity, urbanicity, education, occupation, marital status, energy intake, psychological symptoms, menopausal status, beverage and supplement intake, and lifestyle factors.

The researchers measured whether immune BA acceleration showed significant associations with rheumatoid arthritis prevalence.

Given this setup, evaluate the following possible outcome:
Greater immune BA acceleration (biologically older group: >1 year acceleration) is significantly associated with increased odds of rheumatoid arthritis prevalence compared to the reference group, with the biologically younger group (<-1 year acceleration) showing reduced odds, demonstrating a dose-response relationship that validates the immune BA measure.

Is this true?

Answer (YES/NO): NO